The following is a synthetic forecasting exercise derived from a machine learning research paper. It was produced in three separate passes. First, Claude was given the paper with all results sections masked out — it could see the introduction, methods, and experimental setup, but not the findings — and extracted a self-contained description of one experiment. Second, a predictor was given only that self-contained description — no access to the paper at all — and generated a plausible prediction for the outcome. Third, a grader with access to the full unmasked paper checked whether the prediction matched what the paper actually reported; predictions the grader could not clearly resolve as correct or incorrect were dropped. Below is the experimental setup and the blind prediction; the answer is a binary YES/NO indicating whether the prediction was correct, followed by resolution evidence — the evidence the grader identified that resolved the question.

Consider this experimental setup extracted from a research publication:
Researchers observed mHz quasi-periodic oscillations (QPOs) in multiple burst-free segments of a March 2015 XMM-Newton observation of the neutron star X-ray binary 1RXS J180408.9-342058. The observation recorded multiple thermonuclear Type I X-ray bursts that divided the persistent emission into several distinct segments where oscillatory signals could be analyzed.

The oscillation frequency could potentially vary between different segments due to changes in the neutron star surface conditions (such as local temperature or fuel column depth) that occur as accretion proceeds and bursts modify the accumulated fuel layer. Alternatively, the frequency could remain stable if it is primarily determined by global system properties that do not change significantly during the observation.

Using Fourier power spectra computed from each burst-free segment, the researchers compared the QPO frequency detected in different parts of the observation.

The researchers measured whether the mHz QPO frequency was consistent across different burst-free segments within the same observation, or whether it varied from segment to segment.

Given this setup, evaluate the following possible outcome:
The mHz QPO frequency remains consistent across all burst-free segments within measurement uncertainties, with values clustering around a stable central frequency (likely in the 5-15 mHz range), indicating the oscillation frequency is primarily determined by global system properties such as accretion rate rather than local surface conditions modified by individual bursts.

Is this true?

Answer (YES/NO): NO